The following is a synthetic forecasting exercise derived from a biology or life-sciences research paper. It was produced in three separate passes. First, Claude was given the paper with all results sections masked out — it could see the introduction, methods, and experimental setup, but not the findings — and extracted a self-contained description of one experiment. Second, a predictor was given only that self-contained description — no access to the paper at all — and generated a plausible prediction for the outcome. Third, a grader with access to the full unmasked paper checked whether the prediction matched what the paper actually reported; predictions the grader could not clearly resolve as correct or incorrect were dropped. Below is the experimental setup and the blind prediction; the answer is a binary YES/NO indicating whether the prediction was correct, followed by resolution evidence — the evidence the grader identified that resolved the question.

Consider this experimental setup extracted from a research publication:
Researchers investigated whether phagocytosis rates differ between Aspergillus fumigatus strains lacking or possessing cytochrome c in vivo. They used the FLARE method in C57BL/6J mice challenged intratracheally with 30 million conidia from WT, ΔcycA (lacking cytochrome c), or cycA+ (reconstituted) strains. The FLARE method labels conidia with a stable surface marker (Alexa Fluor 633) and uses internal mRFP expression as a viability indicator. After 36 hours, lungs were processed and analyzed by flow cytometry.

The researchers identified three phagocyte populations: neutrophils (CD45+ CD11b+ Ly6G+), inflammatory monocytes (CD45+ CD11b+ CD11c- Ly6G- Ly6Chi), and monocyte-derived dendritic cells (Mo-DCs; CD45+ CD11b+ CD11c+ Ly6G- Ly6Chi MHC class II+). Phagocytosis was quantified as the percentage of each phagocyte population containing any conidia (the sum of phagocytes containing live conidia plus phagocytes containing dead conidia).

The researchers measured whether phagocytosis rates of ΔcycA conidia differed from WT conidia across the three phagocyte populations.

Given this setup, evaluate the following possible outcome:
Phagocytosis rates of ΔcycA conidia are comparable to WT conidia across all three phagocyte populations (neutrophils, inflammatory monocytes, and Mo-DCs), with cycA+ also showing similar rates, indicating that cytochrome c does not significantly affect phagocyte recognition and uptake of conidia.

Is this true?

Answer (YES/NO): NO